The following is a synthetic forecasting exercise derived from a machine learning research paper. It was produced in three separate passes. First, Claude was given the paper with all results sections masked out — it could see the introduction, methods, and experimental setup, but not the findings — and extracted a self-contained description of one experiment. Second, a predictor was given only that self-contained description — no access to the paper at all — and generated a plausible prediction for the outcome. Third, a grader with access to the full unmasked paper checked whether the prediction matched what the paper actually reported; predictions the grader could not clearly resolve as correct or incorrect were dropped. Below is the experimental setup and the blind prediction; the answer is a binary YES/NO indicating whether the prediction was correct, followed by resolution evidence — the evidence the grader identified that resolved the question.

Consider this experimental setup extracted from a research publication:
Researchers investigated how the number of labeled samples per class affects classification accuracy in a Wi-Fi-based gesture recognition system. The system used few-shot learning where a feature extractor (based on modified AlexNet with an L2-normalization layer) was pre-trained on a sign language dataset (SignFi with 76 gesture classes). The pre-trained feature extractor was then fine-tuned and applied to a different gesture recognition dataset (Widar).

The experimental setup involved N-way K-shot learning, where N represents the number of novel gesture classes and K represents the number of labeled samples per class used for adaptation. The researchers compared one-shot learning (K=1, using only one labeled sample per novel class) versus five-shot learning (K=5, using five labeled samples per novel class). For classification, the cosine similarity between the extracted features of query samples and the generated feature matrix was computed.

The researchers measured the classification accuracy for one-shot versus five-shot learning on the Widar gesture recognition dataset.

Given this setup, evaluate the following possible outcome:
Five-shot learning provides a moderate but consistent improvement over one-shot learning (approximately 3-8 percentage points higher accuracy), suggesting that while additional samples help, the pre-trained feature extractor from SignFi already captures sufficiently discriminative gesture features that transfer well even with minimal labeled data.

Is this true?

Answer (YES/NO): NO